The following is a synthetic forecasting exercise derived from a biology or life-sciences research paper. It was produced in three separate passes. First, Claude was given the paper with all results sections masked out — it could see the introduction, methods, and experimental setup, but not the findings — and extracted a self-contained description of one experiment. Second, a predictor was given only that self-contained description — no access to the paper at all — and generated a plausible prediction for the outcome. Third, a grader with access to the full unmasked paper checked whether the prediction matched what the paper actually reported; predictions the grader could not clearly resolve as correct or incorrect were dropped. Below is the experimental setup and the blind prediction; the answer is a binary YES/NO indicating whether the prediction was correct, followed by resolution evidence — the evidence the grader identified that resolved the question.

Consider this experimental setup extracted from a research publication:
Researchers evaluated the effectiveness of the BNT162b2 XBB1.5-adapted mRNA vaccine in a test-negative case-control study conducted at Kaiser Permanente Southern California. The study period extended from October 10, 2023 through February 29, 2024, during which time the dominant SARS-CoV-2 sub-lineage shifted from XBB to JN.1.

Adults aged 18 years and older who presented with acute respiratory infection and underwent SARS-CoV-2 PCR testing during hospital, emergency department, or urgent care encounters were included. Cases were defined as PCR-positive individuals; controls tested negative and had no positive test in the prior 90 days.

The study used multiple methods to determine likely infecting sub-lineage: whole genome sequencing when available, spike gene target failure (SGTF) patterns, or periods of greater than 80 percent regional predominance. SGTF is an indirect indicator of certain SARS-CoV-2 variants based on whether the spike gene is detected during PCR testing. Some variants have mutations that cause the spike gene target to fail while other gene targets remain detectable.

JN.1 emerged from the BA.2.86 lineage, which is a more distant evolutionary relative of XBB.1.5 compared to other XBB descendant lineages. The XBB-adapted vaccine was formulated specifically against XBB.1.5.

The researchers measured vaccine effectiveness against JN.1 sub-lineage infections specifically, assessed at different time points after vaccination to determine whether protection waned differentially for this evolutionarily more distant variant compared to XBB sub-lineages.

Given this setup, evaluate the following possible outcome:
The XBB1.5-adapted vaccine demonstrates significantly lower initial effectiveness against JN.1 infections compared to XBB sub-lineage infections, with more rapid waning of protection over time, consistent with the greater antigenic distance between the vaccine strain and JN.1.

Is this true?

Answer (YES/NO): NO